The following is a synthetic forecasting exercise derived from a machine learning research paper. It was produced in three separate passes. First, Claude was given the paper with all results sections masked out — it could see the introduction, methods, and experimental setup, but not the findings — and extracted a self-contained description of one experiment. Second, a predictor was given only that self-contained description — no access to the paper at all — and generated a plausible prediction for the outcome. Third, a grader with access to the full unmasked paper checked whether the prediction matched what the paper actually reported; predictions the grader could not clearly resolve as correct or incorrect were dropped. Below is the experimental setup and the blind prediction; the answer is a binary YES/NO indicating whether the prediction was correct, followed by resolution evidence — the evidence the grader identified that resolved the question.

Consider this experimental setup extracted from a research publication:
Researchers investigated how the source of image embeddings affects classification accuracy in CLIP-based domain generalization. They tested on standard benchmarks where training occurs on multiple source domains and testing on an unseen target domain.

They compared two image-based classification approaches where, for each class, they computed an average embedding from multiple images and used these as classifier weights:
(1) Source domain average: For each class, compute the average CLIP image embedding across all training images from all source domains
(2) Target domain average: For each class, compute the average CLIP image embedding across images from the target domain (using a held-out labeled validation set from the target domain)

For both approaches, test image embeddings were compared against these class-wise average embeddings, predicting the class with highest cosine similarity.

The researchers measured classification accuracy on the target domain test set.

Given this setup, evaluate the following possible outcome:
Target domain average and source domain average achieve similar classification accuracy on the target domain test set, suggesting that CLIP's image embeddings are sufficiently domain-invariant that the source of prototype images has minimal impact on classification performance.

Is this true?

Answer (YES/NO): NO